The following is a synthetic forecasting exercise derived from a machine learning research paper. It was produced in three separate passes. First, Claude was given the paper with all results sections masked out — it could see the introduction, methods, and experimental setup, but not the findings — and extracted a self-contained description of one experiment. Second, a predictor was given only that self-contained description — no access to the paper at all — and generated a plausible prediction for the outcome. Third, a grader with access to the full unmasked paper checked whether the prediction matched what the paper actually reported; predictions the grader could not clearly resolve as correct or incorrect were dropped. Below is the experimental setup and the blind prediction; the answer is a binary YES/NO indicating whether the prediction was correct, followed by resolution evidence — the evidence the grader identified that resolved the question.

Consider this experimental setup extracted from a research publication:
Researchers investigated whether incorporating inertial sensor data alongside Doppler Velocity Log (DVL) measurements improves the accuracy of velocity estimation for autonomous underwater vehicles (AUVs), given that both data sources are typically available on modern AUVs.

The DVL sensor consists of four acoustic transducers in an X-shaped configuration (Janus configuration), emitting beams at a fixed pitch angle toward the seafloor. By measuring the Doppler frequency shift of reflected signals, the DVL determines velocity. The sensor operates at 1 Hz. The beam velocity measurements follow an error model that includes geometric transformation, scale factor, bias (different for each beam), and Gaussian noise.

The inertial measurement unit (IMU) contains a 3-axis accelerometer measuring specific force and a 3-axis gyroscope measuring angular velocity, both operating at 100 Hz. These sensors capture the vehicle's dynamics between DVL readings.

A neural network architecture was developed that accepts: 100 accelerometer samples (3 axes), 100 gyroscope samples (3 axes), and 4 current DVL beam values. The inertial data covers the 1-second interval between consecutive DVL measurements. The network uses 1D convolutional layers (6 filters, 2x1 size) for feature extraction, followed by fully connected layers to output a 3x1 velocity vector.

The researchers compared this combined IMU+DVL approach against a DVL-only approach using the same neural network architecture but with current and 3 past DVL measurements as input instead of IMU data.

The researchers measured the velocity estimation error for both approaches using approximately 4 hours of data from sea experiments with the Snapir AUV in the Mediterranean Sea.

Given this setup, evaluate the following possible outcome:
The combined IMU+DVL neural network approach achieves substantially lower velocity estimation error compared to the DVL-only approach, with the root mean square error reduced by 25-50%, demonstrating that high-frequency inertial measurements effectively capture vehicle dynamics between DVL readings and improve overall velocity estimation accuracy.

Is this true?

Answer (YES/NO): NO